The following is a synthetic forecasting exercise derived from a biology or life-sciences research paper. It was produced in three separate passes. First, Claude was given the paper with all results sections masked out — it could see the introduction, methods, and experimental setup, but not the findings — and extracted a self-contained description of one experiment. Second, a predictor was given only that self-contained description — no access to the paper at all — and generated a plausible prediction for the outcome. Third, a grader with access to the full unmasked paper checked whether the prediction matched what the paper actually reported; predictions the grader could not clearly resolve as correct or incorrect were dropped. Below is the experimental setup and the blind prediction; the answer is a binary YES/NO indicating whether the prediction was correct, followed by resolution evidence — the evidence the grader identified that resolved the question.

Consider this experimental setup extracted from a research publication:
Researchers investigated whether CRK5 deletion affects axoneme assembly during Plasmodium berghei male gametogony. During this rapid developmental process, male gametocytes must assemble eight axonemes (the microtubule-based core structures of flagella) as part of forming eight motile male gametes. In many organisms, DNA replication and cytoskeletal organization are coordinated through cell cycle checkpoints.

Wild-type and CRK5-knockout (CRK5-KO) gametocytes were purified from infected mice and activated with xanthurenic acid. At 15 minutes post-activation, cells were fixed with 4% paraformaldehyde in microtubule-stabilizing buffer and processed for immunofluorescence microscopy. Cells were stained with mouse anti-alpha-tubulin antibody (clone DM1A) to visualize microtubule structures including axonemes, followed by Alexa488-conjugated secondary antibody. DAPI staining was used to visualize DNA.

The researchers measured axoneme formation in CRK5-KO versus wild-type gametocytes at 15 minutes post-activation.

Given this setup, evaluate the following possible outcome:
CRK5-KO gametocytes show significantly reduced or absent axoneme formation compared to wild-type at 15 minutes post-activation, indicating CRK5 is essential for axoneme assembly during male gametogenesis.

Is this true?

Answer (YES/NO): NO